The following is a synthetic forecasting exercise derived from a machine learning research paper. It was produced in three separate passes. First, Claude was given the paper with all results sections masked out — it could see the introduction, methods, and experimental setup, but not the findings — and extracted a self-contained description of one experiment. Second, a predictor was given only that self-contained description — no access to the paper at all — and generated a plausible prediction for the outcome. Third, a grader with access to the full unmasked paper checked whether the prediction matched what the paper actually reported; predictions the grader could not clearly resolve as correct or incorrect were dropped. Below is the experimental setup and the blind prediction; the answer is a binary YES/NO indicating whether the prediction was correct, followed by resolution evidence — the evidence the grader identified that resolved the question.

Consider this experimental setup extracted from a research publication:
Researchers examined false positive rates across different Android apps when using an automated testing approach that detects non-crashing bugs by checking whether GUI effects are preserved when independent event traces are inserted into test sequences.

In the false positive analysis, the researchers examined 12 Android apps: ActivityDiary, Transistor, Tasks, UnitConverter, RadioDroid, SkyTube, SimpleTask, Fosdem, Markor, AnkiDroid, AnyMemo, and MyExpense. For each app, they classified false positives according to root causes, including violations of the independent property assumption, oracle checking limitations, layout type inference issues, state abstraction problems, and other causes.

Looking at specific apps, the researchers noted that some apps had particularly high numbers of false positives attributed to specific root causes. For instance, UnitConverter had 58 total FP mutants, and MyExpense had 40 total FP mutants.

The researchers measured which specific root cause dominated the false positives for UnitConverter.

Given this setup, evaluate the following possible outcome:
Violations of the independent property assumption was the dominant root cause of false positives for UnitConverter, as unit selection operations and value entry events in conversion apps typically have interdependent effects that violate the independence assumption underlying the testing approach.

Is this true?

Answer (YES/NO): YES